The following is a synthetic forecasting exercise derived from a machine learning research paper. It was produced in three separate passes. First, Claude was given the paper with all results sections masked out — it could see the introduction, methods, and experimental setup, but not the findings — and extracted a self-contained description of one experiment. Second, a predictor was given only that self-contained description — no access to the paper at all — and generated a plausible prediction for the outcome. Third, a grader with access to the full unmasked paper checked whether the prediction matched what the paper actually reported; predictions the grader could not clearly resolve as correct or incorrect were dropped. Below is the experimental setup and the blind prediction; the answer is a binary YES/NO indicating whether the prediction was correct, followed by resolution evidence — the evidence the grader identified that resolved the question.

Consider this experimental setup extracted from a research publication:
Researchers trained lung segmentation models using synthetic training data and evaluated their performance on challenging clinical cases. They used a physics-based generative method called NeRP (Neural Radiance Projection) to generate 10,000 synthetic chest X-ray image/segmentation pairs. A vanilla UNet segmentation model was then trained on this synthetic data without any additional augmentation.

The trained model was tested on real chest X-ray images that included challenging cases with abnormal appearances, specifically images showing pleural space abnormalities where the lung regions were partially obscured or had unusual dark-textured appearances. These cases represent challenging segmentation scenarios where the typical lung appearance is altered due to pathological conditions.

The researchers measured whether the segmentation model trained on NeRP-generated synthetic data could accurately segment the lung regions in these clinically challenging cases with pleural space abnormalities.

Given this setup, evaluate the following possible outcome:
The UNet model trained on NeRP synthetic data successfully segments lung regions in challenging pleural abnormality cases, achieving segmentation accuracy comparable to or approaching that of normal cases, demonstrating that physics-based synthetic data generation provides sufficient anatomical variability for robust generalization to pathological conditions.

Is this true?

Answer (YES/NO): NO